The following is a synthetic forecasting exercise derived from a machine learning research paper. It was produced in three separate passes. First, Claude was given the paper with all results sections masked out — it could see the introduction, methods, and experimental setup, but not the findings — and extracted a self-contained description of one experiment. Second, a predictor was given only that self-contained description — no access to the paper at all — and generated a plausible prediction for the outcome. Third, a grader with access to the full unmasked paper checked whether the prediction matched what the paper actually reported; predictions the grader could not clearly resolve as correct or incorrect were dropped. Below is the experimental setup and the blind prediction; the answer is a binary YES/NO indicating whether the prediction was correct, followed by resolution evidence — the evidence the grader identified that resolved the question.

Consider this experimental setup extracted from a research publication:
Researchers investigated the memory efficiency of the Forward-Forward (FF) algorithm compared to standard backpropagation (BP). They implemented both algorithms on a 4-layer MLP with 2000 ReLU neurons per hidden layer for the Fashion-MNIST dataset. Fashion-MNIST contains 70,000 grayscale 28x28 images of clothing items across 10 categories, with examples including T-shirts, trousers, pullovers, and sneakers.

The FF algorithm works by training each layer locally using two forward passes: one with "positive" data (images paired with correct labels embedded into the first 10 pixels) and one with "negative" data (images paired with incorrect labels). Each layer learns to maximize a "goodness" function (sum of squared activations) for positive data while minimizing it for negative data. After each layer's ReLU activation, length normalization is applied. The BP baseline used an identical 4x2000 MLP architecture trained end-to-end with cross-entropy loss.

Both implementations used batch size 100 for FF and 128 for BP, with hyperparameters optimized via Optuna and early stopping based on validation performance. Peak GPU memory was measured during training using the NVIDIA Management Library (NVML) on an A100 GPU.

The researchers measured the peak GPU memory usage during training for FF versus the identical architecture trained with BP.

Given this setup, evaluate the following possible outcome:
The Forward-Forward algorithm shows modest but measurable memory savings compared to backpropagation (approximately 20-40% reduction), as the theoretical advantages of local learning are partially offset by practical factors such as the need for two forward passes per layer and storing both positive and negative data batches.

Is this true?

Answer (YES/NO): NO